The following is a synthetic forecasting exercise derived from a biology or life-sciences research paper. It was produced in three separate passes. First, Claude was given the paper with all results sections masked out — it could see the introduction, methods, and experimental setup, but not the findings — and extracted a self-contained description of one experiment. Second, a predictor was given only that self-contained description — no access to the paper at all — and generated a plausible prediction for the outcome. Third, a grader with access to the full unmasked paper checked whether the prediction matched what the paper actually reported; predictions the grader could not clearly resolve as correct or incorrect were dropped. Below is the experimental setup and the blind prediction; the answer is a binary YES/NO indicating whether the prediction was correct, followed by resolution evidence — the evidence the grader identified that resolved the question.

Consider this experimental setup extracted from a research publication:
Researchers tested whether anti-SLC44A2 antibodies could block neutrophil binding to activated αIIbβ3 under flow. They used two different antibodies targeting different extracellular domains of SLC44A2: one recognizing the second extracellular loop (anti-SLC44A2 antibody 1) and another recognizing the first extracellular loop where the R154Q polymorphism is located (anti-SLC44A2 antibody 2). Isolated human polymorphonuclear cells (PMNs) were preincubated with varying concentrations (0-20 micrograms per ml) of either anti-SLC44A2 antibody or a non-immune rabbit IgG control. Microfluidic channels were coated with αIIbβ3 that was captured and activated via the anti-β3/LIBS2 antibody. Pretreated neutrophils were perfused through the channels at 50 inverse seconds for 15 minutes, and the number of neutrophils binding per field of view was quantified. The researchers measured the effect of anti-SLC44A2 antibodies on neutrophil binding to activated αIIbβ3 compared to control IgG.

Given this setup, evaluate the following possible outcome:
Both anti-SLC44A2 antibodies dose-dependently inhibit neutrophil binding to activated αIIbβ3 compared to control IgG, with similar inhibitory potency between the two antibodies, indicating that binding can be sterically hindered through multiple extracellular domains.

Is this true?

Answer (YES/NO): NO